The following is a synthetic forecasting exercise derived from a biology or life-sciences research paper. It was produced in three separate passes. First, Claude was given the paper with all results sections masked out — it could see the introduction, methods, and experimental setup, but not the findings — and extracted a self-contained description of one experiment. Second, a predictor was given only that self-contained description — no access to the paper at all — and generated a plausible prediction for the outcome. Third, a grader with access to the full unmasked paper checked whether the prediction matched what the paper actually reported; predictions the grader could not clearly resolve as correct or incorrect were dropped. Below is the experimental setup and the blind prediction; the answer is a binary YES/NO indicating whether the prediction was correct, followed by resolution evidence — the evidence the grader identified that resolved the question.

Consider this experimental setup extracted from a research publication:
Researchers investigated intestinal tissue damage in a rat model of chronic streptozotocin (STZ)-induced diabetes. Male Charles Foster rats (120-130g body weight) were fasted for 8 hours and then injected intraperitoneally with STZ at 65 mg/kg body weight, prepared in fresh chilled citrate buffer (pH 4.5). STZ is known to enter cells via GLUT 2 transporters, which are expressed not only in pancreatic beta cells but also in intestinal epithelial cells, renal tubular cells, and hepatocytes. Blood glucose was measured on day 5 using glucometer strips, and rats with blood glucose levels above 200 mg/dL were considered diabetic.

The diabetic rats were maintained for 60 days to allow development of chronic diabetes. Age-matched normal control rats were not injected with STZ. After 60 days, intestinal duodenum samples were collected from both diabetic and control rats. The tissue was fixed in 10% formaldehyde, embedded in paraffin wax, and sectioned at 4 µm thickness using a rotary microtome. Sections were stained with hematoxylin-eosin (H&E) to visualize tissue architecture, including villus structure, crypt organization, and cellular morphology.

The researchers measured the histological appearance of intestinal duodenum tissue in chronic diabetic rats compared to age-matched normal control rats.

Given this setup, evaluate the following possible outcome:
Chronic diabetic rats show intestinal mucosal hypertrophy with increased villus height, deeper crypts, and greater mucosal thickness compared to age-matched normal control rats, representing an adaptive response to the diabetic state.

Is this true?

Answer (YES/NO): NO